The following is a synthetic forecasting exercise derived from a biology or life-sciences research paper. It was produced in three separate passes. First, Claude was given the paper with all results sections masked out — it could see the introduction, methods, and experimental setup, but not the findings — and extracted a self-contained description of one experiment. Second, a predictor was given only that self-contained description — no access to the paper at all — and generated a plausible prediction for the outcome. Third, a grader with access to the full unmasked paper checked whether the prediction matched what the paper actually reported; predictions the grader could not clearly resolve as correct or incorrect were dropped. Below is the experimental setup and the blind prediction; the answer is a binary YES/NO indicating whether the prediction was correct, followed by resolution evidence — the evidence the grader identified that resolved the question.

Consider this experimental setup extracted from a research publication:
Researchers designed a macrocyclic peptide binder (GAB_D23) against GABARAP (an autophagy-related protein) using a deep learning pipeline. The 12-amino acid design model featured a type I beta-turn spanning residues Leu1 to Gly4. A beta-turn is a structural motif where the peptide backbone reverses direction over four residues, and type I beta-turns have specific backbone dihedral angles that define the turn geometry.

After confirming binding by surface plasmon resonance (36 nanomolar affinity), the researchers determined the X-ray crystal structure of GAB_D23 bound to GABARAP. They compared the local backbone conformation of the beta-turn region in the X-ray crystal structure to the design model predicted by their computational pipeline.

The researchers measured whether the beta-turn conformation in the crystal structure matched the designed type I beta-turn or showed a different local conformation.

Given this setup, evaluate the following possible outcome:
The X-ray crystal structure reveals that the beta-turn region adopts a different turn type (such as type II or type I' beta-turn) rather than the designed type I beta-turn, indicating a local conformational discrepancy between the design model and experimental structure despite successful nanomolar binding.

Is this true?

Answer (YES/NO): YES